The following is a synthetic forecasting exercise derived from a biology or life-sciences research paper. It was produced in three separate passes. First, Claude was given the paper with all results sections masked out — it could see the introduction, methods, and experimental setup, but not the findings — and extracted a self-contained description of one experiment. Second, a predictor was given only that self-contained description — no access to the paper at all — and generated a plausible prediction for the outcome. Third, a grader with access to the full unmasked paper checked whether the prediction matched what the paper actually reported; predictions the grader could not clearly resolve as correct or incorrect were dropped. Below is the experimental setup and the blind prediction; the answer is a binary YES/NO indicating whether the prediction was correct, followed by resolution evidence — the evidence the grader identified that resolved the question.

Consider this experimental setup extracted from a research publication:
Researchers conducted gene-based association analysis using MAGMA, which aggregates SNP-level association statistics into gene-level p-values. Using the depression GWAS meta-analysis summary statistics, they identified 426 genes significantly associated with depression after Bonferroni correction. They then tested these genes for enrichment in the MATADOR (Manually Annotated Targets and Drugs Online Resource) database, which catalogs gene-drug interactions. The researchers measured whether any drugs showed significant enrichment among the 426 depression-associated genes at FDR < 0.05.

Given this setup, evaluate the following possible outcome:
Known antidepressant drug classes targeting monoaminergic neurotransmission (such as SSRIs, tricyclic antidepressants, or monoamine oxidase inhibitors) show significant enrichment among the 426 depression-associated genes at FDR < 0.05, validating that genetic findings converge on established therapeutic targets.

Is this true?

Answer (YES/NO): NO